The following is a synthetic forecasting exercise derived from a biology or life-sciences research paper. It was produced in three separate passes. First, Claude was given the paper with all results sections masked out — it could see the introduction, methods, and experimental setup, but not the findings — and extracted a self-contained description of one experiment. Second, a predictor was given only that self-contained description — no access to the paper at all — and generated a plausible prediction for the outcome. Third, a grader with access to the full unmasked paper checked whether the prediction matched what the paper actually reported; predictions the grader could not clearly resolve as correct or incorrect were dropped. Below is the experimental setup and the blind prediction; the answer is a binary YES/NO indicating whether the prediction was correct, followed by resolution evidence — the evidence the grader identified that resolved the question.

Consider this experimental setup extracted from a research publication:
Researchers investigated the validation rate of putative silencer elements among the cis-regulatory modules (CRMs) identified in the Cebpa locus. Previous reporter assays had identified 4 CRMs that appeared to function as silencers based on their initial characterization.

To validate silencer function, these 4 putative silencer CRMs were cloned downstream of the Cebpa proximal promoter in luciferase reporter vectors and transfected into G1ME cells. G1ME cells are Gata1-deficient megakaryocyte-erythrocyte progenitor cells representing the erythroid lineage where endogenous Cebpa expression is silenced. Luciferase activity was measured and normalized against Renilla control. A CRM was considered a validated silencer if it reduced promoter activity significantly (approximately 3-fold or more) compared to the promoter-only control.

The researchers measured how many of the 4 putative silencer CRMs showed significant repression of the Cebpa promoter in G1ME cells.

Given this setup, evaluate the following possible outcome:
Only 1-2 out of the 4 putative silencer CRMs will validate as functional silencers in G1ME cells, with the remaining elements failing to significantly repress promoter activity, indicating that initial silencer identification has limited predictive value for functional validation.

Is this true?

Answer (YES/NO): NO